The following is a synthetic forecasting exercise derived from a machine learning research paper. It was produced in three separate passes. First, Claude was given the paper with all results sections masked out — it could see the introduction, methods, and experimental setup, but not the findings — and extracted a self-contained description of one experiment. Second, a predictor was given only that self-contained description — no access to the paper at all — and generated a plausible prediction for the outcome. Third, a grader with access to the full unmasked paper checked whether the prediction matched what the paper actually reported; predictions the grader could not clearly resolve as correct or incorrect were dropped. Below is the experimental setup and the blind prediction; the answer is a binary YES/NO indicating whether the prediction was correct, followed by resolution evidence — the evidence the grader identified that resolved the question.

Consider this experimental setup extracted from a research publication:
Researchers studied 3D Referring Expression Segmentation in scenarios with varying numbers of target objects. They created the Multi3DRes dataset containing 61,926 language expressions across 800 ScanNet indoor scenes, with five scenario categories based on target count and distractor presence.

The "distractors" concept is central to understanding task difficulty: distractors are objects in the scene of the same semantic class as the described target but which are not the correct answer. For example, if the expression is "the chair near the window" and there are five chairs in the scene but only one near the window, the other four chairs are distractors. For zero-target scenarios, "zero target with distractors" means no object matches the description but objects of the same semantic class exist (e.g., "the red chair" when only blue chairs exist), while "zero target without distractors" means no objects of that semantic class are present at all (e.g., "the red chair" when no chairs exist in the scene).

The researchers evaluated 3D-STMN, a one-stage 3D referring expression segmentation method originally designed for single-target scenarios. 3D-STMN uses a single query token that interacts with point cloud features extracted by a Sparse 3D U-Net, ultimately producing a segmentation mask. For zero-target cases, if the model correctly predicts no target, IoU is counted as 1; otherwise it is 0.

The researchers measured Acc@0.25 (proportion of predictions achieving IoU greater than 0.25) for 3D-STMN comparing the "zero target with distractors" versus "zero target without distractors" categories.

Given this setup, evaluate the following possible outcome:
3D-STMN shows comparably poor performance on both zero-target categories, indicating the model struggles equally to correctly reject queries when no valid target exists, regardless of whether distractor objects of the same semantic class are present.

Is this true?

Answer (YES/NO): NO